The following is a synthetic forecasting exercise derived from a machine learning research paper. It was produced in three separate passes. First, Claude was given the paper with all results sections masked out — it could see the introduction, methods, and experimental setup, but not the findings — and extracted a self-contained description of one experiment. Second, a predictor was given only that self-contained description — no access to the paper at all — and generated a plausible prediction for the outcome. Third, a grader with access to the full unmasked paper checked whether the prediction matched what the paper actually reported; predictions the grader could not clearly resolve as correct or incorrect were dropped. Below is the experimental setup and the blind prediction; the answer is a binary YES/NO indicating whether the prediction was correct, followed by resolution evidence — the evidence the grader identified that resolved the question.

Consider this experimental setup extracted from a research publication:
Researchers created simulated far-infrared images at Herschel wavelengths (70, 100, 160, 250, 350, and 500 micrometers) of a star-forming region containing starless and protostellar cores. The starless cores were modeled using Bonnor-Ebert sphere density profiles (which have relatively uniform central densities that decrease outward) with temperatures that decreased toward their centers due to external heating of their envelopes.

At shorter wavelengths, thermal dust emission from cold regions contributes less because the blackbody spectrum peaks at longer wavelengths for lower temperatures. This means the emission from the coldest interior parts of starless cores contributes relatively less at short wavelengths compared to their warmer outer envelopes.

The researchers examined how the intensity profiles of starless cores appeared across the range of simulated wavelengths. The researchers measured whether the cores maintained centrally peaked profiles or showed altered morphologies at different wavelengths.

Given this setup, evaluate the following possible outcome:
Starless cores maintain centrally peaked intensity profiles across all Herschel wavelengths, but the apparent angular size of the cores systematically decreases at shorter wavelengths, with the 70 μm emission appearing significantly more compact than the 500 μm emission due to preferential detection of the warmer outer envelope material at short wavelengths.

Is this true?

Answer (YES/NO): NO